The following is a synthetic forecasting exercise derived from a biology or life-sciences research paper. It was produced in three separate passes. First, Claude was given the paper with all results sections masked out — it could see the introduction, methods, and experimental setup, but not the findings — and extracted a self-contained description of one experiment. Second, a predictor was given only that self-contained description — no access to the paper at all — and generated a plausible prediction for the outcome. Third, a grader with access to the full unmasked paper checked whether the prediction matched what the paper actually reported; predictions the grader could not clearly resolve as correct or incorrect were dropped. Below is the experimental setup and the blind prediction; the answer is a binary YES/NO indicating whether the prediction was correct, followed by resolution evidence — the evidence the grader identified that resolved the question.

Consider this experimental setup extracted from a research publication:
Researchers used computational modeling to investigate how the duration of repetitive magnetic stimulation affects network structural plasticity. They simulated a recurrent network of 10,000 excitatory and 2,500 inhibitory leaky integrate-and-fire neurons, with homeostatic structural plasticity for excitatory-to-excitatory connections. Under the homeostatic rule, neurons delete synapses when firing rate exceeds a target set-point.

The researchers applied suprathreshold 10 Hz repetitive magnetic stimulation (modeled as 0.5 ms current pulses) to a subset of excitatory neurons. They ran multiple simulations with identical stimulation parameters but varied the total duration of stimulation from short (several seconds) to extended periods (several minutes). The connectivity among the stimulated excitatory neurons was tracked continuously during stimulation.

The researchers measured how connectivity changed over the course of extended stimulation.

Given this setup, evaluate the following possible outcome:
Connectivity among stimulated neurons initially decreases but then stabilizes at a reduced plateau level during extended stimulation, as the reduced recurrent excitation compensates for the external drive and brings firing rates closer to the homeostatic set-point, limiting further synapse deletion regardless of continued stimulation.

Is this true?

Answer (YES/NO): YES